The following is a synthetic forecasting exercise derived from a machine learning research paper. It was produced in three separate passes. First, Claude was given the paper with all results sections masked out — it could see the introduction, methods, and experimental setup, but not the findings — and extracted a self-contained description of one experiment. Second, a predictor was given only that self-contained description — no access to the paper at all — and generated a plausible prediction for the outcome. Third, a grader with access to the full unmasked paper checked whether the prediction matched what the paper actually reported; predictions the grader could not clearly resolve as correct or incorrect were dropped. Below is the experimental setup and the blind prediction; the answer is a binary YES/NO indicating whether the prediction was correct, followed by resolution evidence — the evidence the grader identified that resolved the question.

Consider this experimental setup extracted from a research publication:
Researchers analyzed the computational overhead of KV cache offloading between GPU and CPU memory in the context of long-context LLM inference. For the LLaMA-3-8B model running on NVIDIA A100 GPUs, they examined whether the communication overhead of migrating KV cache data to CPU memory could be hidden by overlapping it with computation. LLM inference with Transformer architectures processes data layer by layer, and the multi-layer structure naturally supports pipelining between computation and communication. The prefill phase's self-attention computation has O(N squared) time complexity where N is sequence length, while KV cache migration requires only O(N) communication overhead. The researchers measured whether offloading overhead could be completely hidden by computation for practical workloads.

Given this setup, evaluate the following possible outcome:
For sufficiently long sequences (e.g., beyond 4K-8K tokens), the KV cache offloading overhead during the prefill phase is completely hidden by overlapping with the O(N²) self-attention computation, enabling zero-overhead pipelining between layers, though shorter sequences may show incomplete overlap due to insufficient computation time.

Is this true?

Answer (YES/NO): NO